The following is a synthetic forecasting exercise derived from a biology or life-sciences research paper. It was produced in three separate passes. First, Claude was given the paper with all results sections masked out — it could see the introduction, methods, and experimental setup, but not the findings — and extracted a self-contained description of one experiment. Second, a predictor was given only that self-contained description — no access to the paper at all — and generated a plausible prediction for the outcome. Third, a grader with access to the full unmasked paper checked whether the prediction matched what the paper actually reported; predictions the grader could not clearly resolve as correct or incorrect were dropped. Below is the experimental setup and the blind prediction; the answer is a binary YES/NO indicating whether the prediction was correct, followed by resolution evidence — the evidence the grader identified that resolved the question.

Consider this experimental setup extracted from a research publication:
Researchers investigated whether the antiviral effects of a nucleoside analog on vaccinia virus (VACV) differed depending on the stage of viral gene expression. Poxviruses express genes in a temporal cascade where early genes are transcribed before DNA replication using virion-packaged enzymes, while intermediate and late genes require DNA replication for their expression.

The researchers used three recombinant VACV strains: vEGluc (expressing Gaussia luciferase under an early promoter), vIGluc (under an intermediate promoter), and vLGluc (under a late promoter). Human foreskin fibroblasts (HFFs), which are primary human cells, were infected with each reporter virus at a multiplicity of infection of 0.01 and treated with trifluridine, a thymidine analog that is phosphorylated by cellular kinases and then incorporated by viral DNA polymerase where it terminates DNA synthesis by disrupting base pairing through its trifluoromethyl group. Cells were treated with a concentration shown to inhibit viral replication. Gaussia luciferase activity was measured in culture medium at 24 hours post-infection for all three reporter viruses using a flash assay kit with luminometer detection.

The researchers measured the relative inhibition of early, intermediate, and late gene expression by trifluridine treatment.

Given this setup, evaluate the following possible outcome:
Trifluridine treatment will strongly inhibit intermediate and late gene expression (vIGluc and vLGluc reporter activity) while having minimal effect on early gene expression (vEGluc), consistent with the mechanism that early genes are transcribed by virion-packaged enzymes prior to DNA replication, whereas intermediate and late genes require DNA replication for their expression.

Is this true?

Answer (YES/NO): YES